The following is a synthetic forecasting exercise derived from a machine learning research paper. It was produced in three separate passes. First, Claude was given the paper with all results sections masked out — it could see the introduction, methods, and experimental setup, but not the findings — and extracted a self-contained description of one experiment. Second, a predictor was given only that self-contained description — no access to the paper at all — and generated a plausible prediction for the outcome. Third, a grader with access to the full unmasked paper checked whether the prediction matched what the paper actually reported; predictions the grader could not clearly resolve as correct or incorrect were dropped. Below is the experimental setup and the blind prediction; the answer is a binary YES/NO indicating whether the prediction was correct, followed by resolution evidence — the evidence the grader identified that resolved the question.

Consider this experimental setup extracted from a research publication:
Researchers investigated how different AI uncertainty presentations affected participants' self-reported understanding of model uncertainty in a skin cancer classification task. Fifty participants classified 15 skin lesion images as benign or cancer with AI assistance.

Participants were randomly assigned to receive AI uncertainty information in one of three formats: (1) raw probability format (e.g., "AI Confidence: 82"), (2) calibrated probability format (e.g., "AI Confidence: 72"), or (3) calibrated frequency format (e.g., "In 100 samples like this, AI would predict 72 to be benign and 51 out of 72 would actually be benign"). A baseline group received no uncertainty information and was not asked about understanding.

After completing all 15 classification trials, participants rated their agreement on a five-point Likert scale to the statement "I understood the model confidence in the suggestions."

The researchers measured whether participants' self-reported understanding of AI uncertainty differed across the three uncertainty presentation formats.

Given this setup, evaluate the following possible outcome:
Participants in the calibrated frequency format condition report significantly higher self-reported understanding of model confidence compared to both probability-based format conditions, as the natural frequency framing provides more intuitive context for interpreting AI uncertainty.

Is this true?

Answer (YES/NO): NO